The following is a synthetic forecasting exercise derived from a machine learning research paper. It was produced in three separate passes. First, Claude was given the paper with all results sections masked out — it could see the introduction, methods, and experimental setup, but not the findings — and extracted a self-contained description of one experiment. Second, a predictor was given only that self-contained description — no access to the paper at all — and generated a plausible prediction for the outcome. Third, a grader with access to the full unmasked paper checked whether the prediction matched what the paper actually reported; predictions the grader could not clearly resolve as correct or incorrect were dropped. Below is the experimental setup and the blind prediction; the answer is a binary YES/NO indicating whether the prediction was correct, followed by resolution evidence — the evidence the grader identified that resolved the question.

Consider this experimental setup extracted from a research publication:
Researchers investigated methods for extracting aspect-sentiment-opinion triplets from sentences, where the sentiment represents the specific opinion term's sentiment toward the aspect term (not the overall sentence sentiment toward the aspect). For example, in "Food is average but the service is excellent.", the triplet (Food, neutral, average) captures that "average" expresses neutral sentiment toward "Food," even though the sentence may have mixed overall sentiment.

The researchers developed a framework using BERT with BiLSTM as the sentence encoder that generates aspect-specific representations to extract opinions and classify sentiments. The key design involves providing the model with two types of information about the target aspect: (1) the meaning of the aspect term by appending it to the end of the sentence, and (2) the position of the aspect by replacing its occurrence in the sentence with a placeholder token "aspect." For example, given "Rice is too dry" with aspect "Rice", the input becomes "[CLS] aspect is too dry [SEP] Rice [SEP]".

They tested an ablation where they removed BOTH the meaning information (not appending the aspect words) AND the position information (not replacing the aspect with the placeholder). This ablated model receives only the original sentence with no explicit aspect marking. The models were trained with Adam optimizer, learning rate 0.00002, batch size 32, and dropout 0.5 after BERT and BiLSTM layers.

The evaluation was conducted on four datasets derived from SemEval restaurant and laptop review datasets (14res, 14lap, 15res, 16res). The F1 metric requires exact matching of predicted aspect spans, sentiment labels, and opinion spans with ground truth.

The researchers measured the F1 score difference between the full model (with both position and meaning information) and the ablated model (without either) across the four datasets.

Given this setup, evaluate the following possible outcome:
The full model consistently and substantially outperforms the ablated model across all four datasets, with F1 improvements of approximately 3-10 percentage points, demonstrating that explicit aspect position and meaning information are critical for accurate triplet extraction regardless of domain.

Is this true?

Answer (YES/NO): NO